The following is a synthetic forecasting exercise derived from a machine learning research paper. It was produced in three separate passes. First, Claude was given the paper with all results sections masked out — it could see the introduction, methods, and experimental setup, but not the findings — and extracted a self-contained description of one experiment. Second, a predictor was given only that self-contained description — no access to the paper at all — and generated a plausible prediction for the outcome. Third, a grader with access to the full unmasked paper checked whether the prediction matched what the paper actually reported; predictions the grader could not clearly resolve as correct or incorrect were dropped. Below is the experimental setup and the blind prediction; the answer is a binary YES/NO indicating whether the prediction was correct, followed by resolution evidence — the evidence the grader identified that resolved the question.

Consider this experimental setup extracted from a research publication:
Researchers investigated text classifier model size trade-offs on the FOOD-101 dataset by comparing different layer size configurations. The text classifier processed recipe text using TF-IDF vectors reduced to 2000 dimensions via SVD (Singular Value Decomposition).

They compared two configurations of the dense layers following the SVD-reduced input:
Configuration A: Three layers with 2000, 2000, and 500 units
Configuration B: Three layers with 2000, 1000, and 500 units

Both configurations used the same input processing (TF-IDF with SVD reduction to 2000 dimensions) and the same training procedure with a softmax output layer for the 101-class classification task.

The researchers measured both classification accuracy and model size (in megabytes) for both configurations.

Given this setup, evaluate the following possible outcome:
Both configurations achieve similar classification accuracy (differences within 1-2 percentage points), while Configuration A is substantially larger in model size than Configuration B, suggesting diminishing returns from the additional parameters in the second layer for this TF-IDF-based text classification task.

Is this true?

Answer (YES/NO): YES